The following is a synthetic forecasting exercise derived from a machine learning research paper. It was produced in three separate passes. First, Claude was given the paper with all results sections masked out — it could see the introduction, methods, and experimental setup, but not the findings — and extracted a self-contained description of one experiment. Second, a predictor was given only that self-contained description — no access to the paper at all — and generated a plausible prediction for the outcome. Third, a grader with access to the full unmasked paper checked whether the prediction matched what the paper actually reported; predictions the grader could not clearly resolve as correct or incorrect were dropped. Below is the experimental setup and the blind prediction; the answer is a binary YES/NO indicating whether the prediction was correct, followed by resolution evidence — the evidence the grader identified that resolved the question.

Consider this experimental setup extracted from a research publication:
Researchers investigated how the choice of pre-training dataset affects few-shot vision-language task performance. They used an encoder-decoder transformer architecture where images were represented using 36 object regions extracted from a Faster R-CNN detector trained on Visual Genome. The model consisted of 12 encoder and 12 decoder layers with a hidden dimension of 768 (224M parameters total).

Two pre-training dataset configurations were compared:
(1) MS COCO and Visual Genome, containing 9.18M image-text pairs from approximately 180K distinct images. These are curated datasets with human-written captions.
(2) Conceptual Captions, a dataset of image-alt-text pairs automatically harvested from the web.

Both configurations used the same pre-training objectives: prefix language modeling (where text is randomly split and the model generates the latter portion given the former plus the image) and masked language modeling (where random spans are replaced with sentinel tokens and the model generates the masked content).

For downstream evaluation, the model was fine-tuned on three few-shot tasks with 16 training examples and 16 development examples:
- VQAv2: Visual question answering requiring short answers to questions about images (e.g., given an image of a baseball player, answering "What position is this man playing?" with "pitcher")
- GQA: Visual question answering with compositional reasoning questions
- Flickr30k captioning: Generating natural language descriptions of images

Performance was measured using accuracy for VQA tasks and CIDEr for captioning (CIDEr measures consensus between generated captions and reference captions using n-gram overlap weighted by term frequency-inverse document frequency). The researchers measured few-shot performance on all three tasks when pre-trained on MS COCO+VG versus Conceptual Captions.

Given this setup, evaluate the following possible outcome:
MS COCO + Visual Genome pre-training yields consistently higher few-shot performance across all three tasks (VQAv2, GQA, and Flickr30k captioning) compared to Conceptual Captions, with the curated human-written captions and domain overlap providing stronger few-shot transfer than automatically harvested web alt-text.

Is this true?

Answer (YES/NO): YES